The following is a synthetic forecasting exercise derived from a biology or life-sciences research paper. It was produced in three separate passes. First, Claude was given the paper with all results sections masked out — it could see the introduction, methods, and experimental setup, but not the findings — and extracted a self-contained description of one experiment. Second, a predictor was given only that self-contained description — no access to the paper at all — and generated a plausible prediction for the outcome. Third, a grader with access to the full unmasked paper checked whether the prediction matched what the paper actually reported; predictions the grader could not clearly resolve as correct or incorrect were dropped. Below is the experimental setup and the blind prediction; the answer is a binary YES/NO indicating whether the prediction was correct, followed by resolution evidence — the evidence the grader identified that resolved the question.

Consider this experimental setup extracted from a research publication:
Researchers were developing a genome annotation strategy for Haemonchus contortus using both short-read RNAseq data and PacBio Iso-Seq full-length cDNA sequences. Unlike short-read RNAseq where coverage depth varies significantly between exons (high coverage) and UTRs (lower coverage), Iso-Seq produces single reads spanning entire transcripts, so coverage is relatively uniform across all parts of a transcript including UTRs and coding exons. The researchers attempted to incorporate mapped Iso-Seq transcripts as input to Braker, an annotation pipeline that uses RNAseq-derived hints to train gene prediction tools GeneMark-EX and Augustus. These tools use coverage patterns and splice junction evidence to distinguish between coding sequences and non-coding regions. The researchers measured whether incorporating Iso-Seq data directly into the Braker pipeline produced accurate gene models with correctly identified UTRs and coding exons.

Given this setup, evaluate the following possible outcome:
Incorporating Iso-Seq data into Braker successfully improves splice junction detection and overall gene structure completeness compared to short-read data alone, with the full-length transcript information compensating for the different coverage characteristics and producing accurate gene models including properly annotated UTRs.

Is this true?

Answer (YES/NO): NO